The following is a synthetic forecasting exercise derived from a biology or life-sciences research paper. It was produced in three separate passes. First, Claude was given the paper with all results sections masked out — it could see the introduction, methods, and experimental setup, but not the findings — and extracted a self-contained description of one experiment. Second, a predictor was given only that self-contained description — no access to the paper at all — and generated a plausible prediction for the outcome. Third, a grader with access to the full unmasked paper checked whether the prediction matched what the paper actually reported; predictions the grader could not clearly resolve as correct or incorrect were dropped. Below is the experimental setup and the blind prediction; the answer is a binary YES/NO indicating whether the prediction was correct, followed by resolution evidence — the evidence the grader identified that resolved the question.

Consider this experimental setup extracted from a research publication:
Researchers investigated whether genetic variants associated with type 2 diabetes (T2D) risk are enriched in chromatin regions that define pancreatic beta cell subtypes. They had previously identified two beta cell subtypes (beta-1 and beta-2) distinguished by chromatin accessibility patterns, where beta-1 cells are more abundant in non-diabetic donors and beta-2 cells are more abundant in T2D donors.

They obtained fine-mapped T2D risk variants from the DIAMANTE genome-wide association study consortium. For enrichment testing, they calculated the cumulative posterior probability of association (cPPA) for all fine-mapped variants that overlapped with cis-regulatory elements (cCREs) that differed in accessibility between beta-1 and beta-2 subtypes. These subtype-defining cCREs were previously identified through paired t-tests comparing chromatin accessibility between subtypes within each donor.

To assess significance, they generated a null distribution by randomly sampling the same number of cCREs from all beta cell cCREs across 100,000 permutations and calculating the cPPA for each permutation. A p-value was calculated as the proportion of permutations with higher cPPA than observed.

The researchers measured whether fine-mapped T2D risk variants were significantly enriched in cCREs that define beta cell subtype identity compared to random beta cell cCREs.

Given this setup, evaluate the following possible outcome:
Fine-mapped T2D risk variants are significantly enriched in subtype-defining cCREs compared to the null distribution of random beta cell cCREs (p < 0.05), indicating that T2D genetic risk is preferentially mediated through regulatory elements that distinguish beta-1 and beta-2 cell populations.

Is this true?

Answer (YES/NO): YES